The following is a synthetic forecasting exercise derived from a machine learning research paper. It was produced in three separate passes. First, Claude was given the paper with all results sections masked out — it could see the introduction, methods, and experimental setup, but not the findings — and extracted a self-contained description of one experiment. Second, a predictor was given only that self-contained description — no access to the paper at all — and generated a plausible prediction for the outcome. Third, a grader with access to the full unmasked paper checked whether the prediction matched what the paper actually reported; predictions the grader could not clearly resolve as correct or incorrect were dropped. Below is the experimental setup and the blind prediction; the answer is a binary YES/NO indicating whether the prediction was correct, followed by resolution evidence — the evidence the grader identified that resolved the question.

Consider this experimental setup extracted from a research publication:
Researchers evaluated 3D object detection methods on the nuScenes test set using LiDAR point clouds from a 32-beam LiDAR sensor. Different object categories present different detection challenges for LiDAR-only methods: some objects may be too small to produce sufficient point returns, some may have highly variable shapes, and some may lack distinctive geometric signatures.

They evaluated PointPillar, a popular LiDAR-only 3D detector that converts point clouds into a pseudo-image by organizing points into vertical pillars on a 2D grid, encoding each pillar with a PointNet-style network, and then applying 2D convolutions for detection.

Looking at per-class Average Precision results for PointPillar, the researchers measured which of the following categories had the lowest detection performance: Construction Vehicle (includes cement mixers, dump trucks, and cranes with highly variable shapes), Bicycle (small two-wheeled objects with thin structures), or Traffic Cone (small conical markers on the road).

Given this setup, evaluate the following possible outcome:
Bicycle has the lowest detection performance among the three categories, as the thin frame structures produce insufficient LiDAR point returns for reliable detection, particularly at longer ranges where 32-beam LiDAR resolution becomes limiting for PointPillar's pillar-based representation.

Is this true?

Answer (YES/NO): NO